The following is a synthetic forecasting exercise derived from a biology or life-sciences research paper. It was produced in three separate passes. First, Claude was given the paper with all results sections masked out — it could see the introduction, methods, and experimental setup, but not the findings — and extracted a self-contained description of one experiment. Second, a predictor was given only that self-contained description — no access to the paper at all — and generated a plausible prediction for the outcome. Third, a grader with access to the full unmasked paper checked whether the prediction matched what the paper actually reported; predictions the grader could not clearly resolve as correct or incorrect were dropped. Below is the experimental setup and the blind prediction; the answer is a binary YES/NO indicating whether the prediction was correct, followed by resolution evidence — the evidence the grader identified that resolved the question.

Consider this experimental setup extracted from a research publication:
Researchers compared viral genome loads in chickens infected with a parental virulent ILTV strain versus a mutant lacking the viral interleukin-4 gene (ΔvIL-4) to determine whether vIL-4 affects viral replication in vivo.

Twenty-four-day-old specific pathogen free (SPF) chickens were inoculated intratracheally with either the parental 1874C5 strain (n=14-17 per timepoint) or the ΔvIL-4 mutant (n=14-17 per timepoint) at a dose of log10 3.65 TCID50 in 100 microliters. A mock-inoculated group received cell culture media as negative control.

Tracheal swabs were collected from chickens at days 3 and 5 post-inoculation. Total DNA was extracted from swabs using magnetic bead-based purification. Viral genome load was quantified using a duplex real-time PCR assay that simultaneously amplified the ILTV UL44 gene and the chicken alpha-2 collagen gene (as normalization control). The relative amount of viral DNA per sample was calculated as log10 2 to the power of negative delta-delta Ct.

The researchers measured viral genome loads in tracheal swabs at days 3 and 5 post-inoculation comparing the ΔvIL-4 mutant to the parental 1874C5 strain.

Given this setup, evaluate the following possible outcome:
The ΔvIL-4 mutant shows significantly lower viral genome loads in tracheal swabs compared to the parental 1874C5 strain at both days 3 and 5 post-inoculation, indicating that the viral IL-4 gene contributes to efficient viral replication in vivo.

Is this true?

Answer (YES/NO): NO